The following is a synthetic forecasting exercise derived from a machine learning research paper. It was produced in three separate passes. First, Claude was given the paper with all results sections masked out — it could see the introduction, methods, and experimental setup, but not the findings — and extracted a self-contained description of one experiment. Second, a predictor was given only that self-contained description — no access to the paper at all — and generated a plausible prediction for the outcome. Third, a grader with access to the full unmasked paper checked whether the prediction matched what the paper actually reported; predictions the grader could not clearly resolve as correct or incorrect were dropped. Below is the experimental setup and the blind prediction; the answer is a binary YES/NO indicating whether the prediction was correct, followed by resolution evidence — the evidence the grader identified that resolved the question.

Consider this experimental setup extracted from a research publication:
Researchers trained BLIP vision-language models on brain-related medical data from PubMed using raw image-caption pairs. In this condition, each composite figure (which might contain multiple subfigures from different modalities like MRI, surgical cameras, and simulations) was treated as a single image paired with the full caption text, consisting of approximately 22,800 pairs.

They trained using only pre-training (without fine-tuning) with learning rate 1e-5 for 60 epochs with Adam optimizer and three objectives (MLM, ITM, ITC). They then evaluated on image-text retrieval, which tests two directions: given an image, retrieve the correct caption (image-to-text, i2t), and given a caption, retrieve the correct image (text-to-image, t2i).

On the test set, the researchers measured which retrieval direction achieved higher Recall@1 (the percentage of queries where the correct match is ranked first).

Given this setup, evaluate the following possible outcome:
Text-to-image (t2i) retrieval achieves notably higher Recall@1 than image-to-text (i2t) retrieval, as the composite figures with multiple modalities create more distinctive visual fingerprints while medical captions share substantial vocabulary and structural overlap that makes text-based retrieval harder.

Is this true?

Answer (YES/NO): YES